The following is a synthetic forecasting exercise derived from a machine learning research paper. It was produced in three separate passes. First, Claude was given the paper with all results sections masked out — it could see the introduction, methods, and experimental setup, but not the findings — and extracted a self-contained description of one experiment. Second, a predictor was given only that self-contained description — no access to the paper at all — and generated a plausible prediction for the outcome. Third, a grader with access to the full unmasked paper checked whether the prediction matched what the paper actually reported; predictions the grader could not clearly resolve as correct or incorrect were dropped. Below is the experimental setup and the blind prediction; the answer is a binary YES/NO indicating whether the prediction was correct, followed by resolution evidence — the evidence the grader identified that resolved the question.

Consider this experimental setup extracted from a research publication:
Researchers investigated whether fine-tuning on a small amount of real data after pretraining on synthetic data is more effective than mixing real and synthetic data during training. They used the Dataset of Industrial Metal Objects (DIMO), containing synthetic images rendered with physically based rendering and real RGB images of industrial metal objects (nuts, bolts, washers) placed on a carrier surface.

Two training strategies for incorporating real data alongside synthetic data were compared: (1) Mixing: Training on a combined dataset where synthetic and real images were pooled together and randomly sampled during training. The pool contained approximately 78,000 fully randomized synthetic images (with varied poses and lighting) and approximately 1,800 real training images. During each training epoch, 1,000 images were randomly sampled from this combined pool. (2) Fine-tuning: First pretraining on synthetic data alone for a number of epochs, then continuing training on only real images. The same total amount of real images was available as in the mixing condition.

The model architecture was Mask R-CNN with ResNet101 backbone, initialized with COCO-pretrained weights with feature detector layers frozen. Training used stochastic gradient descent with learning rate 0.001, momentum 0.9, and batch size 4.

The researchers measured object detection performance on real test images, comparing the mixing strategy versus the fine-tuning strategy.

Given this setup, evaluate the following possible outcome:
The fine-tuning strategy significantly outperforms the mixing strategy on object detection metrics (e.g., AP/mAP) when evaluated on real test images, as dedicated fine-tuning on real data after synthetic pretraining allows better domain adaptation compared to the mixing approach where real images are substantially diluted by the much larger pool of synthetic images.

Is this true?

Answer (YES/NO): YES